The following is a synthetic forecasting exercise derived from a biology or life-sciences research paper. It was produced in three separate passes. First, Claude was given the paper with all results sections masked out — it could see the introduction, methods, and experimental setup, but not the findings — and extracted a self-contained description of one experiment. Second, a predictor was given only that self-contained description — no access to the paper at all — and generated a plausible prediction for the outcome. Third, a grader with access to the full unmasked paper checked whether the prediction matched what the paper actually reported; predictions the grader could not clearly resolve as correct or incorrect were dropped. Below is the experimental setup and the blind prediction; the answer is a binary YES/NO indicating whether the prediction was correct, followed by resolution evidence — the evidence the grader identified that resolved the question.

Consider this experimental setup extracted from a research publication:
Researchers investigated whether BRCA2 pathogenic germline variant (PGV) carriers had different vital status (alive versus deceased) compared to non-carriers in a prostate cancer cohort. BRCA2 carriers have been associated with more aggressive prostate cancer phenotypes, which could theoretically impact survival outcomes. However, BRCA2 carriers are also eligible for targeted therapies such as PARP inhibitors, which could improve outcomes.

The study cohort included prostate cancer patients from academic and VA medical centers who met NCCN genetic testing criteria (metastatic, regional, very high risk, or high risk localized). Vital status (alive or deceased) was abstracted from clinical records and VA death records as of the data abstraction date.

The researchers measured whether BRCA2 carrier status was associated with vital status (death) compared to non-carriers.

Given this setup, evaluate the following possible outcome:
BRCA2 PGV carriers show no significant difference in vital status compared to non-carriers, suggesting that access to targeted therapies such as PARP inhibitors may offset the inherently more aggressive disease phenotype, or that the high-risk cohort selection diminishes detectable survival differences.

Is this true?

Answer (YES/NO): YES